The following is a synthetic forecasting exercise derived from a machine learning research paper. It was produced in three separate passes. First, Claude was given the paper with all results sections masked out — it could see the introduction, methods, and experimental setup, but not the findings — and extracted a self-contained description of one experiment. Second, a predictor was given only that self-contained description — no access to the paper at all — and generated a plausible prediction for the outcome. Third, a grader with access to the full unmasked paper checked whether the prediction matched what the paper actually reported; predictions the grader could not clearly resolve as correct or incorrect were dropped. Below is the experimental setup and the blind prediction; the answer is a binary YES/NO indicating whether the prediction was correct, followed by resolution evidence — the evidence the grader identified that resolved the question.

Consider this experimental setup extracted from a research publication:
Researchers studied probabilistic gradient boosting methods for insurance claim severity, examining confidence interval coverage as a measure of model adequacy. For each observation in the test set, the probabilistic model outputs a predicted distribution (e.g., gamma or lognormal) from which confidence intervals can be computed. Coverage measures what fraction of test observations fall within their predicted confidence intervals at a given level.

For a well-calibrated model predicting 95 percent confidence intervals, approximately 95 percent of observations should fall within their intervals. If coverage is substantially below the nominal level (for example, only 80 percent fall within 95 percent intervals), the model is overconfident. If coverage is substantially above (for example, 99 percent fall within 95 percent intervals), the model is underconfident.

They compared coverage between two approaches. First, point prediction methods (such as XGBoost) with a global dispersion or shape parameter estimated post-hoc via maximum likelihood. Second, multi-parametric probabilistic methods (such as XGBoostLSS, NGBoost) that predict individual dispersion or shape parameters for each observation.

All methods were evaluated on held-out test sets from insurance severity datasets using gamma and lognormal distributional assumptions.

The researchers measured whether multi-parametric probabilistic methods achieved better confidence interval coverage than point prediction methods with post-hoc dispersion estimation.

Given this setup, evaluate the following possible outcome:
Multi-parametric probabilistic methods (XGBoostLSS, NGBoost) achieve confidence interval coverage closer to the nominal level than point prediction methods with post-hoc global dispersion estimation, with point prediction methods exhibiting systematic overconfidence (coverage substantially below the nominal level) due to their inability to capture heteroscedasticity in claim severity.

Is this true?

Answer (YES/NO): NO